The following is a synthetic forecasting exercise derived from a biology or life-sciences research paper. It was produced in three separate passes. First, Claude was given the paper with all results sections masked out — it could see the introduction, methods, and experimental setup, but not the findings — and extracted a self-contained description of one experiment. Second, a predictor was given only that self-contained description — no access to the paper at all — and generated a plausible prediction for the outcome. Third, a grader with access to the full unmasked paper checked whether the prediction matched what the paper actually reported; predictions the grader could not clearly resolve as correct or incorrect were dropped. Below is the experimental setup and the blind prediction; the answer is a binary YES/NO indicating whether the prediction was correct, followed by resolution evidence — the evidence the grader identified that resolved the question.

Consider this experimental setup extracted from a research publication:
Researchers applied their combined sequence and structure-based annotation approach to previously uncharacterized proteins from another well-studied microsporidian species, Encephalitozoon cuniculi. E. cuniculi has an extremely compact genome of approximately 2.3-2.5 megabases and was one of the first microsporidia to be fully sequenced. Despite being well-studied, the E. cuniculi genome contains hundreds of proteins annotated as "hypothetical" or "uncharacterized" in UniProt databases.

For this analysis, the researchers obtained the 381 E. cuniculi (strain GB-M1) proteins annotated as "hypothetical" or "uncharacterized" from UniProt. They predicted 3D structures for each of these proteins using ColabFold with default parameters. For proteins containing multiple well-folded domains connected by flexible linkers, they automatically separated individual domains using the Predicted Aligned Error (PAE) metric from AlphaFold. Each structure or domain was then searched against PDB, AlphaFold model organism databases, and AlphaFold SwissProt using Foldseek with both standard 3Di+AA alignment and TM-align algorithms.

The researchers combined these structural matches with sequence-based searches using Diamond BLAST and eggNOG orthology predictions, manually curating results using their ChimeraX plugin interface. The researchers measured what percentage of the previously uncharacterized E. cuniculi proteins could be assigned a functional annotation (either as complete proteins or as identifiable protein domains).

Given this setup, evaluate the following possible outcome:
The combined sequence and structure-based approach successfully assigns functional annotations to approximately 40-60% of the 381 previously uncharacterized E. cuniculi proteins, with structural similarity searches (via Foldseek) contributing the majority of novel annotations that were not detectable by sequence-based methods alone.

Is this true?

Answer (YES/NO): NO